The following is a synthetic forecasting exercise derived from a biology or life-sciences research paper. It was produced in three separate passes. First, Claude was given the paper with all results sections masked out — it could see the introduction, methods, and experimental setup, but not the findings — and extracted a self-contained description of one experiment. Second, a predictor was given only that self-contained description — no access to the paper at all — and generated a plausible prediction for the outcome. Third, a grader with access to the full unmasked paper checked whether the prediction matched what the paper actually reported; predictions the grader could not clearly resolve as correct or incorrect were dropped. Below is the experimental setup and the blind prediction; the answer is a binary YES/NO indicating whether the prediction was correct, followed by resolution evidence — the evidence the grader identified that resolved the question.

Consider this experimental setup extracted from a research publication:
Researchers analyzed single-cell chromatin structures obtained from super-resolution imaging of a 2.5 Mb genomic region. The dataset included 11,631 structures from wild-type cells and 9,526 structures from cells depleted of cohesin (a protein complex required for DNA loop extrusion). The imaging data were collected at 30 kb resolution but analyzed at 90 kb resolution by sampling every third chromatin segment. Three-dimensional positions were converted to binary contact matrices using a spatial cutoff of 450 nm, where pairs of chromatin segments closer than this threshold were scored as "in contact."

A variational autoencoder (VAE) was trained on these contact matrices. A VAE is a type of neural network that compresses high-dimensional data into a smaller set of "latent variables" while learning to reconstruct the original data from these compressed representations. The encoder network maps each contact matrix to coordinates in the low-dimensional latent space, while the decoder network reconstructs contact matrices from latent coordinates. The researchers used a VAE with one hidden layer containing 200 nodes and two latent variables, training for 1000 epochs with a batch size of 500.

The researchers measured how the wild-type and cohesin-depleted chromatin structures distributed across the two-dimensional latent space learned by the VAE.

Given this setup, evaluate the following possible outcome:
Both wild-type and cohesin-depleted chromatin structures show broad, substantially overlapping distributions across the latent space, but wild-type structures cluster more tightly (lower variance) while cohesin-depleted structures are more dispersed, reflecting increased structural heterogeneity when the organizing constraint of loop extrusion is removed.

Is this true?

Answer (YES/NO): NO